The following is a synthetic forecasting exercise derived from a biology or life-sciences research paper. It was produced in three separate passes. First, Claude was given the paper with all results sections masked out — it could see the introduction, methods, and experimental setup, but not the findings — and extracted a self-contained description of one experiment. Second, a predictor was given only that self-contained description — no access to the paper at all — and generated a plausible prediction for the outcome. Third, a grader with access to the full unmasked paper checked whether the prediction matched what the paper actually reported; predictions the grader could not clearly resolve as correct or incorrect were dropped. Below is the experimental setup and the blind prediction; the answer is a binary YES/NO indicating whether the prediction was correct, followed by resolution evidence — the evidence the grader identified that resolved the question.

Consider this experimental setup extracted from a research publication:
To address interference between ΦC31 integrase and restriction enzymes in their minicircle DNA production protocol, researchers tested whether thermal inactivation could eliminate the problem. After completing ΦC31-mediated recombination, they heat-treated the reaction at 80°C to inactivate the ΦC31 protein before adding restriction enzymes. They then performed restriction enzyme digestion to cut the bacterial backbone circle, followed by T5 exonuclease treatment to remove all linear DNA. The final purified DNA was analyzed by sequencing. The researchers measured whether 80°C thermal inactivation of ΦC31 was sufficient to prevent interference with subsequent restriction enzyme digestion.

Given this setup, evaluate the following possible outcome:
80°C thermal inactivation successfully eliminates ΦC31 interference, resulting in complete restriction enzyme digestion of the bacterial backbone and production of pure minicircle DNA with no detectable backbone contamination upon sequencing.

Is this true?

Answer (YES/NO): NO